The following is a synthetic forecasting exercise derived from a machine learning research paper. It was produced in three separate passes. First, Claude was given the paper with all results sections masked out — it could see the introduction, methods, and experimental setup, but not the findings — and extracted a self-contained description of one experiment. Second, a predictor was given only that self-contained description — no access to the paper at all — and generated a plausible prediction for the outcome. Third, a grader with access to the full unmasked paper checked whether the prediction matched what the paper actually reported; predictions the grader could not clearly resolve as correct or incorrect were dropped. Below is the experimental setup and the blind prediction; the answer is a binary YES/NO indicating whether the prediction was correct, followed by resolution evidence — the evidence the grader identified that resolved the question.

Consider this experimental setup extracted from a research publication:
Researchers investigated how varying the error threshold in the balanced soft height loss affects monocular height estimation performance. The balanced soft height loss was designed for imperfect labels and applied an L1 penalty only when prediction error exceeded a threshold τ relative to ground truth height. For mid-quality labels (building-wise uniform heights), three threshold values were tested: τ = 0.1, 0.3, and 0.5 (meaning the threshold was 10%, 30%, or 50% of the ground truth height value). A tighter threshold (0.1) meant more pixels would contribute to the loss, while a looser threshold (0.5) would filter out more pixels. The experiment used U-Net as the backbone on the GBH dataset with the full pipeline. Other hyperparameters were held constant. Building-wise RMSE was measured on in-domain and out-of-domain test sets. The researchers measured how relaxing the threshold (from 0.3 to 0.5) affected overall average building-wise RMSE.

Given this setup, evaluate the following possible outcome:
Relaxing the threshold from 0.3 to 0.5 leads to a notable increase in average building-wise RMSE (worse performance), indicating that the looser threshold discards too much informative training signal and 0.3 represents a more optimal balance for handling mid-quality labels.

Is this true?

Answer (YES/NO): YES